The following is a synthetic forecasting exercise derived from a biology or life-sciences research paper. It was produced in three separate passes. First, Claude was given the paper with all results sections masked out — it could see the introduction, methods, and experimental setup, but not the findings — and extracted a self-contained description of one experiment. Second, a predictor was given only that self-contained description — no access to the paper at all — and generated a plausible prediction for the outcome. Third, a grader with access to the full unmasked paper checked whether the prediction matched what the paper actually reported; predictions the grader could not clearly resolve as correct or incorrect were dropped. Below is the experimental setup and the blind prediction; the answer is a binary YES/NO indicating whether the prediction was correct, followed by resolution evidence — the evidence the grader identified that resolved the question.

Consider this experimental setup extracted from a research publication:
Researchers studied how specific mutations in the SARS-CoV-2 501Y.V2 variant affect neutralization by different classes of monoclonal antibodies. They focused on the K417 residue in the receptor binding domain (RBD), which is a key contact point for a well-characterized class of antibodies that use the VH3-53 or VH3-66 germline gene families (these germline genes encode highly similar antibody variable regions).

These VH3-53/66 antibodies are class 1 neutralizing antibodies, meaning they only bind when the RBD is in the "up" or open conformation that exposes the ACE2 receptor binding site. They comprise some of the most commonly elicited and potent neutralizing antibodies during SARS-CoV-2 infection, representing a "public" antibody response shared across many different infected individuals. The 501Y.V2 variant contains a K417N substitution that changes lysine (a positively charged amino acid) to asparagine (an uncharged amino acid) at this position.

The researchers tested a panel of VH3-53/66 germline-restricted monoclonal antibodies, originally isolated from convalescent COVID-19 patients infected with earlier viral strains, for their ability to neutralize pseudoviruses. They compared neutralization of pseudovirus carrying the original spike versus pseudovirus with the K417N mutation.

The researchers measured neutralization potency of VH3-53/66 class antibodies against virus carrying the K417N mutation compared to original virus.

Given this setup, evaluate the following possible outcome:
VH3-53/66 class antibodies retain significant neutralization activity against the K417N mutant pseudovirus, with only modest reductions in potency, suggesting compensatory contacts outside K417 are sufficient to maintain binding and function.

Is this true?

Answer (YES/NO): NO